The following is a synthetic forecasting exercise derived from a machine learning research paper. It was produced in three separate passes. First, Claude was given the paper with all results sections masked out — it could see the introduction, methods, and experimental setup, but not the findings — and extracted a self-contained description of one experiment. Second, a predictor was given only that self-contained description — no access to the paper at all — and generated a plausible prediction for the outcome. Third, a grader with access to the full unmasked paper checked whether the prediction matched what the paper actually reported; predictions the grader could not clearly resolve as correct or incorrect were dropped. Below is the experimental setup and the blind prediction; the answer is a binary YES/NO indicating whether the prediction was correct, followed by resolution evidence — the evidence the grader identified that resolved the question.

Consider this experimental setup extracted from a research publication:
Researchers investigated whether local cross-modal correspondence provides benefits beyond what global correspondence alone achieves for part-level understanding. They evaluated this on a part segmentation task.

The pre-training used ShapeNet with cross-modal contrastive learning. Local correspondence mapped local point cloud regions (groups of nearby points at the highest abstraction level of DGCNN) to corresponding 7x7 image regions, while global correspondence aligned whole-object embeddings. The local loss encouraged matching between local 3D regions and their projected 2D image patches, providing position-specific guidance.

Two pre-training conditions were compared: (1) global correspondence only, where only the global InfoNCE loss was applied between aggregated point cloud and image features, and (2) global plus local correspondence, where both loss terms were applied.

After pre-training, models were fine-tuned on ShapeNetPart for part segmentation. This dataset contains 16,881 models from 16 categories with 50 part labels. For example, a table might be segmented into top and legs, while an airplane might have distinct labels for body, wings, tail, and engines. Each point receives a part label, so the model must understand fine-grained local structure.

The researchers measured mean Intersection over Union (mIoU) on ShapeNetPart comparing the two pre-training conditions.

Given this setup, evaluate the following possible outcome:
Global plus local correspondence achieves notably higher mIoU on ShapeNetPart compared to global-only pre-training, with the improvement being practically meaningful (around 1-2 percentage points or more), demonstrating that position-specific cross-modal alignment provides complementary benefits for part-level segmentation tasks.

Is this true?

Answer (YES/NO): NO